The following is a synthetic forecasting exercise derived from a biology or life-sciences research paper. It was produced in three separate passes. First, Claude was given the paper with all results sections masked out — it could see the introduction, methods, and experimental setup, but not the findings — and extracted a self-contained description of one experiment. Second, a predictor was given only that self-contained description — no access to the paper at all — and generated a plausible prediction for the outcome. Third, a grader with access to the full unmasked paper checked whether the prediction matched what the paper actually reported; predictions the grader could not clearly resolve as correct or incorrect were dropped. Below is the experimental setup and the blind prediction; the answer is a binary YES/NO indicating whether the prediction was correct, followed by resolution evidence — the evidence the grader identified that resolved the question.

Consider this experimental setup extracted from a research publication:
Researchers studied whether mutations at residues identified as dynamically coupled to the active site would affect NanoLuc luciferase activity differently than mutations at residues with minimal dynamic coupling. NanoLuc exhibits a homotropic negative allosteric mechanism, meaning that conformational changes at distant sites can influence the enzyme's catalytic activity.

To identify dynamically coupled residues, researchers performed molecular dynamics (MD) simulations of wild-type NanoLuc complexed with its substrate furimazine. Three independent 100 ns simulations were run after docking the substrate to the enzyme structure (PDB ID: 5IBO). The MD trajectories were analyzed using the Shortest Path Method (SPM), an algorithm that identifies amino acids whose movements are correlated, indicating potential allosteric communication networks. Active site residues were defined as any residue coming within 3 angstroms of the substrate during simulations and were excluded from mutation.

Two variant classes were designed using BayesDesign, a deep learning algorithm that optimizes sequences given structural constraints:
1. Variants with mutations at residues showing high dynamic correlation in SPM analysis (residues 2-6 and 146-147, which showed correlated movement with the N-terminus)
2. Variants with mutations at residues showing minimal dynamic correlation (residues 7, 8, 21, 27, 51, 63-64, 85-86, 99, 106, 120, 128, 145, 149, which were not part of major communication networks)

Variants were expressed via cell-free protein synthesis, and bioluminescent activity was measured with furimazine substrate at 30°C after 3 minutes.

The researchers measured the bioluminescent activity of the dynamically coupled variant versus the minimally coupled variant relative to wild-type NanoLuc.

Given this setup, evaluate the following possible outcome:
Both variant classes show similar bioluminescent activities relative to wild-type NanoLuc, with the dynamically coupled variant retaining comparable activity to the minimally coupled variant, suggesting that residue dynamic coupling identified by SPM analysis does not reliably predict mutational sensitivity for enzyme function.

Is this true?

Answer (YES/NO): NO